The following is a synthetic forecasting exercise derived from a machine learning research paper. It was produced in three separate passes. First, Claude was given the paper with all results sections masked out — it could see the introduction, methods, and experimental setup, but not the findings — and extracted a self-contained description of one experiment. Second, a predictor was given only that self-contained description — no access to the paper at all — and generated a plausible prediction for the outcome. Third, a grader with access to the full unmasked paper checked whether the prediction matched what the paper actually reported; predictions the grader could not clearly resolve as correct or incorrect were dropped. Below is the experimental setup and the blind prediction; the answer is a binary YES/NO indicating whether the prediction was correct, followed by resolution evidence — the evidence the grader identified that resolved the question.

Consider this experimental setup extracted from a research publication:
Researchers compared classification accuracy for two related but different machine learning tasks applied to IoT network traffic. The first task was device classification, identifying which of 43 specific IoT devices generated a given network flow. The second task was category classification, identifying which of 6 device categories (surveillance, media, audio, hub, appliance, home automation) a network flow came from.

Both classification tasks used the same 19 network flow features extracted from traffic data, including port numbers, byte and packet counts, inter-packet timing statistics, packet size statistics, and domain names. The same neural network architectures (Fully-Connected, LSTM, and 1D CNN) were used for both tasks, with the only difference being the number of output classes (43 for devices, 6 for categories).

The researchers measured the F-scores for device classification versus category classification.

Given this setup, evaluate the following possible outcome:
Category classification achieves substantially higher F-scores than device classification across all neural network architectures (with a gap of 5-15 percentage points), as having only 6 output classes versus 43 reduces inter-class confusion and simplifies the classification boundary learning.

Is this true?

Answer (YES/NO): YES